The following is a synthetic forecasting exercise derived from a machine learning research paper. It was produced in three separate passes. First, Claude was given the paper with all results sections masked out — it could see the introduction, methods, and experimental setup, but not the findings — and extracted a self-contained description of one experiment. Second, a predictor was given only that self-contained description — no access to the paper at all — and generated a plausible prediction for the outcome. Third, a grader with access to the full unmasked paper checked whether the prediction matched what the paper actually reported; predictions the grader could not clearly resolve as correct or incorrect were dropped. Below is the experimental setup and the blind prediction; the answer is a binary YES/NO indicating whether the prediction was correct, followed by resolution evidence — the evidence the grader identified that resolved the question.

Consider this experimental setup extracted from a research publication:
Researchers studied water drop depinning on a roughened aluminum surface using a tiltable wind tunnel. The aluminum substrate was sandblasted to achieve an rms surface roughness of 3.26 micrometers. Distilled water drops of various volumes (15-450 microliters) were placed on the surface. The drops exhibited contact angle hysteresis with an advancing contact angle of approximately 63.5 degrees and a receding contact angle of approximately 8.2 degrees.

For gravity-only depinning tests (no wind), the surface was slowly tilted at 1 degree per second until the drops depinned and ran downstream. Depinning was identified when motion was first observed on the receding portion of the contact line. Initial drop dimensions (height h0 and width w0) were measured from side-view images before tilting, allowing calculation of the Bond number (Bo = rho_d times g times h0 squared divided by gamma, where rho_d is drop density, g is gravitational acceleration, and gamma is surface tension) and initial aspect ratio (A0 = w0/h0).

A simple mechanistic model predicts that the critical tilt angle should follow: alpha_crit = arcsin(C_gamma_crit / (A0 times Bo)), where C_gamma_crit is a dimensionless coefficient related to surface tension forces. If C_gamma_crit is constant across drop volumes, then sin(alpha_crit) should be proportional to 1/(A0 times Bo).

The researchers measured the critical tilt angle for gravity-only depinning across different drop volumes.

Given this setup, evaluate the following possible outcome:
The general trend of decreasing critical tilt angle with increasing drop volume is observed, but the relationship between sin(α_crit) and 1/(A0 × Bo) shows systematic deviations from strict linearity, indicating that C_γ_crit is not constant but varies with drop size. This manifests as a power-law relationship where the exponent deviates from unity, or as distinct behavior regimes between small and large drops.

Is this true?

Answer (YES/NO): NO